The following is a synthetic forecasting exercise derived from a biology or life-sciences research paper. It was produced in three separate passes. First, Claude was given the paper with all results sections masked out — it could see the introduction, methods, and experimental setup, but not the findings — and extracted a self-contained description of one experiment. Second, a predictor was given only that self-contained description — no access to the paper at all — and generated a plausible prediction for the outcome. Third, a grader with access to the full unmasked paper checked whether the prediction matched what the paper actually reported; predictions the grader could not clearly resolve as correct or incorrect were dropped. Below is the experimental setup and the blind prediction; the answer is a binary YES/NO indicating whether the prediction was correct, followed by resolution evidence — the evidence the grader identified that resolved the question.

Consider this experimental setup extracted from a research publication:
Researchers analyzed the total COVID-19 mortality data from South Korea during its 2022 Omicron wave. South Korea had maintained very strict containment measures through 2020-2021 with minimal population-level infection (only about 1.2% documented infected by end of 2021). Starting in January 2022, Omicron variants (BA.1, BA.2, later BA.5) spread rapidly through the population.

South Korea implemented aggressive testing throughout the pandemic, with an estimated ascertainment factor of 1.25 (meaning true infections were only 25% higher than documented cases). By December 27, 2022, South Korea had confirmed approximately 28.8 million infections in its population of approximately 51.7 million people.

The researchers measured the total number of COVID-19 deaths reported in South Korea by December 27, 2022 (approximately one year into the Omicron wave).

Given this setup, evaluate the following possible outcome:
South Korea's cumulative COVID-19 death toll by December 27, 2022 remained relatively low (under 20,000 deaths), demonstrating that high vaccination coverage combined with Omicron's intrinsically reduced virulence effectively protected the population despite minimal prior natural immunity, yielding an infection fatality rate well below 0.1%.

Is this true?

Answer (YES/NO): NO